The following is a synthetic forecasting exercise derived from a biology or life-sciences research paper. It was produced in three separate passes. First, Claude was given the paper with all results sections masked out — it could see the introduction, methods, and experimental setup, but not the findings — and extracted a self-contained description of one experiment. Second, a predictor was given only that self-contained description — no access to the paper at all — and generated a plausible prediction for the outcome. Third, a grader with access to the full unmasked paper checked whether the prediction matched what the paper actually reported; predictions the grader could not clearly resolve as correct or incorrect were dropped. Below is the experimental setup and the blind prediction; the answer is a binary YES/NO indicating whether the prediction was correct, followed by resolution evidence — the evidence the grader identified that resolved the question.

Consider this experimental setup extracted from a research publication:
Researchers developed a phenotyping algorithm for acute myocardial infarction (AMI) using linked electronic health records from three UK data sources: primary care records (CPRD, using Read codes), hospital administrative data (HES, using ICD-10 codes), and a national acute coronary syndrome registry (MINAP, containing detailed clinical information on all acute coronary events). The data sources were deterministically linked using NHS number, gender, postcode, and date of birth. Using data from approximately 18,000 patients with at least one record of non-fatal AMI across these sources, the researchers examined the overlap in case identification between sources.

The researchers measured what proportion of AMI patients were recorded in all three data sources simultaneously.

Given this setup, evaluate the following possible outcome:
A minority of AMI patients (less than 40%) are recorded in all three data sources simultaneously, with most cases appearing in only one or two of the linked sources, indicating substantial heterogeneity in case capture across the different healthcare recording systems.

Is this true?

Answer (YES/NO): YES